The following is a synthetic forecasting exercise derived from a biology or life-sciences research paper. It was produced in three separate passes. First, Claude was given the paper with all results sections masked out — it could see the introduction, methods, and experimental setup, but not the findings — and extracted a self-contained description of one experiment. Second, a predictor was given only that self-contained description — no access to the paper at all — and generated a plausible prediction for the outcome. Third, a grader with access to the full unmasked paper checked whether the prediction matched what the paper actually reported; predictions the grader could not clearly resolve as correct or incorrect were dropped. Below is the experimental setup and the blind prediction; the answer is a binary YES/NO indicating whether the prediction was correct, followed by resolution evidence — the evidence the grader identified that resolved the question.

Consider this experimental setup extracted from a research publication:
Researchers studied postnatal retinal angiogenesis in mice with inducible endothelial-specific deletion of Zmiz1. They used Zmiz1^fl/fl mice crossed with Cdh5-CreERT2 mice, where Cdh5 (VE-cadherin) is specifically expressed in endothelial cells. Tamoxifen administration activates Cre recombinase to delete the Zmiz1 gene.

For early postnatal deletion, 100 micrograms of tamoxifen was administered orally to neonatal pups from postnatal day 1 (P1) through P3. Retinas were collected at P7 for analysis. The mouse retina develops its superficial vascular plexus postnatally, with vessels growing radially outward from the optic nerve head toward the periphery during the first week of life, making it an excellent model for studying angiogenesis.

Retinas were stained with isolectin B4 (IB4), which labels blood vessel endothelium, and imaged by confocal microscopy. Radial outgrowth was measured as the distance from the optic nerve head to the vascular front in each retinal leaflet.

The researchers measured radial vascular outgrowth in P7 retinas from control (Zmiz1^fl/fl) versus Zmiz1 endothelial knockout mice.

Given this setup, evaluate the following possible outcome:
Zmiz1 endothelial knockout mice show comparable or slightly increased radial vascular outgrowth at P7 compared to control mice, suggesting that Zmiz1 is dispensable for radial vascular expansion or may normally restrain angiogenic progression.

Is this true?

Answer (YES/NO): NO